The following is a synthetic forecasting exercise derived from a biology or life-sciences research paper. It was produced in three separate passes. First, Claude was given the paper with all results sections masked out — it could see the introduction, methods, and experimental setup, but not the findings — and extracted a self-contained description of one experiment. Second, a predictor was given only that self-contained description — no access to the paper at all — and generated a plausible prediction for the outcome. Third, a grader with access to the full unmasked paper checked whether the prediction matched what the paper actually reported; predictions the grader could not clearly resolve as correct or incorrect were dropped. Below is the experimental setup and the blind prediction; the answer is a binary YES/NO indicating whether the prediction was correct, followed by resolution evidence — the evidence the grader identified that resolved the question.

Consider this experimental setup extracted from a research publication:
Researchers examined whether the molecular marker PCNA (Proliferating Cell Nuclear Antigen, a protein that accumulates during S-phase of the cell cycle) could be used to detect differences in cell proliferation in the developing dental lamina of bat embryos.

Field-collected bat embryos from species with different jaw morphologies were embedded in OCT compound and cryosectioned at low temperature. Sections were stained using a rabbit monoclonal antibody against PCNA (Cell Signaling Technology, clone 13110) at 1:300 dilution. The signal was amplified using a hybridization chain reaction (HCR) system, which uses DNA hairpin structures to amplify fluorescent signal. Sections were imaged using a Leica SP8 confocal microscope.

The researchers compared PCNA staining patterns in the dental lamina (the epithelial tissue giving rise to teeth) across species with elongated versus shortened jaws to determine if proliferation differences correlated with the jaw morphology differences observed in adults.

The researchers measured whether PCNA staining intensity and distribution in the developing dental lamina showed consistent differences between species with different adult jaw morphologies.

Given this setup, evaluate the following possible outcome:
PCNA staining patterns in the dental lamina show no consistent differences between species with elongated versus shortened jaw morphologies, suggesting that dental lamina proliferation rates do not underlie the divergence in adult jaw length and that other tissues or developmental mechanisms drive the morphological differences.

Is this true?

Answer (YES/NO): NO